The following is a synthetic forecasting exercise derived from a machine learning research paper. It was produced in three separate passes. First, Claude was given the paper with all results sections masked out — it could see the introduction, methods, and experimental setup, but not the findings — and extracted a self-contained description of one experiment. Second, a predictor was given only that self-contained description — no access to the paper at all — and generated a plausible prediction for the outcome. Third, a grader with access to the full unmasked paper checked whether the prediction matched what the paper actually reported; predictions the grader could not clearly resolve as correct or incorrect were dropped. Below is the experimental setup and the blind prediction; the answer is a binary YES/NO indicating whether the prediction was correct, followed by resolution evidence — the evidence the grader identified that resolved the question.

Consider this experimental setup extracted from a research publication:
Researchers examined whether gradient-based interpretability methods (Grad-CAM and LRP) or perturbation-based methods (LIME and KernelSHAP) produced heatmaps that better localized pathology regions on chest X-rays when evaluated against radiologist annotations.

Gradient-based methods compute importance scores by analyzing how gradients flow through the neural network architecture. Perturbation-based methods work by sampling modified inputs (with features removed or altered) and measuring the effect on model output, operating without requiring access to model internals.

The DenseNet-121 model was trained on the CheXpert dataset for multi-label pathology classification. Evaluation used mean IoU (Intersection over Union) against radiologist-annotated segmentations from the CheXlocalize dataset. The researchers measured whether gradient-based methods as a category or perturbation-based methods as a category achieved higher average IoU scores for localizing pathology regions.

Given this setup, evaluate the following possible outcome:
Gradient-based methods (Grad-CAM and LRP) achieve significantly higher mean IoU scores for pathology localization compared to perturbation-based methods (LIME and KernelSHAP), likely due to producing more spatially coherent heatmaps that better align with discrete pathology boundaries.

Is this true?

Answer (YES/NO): NO